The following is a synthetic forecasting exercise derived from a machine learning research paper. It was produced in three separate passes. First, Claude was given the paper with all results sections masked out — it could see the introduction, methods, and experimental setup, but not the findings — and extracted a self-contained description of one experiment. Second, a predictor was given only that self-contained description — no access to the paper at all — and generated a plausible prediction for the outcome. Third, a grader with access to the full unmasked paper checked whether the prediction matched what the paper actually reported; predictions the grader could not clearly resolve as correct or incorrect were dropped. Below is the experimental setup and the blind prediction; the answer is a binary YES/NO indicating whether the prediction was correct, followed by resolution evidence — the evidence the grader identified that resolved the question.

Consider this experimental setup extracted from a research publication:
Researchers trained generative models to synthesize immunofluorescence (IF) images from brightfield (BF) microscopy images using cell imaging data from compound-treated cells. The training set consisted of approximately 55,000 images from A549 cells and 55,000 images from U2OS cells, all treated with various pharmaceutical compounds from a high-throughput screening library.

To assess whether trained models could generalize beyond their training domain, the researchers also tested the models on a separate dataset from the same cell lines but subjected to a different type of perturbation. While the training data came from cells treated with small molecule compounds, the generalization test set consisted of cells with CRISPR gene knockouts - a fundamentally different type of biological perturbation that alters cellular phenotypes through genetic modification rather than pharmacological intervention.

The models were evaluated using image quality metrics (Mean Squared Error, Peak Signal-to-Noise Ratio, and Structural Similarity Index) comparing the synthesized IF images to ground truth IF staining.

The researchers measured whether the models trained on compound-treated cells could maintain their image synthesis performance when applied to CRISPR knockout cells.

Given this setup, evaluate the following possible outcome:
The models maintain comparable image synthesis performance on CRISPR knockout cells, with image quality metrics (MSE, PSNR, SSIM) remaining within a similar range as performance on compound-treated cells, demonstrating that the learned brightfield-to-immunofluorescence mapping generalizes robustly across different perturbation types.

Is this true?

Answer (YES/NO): NO